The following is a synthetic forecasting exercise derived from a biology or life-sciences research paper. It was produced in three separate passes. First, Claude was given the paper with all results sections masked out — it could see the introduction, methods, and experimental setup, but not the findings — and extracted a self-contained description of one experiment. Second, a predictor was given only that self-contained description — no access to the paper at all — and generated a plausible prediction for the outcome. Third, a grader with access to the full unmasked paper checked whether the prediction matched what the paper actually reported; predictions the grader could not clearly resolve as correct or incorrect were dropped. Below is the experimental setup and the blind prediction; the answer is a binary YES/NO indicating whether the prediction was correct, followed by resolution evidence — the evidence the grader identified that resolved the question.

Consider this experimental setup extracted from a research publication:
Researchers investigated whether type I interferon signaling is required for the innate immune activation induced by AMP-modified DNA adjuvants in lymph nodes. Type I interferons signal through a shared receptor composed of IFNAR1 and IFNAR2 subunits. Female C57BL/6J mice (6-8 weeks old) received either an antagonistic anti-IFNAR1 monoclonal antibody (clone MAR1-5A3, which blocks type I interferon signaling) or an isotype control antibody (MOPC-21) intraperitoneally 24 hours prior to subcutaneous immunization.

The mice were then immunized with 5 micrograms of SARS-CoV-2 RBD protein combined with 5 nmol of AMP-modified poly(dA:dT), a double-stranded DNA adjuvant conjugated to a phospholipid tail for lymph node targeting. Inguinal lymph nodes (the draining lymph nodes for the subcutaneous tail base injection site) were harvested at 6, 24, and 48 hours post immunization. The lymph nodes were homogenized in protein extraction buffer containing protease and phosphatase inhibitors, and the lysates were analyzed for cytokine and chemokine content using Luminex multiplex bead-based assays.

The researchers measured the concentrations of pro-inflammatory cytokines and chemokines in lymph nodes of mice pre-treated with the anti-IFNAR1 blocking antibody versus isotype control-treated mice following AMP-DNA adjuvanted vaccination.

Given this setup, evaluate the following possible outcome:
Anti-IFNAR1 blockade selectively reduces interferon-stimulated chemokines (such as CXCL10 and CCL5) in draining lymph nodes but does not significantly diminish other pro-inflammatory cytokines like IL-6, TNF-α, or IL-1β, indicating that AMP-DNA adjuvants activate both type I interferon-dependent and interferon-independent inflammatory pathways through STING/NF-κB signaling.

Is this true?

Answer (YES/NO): NO